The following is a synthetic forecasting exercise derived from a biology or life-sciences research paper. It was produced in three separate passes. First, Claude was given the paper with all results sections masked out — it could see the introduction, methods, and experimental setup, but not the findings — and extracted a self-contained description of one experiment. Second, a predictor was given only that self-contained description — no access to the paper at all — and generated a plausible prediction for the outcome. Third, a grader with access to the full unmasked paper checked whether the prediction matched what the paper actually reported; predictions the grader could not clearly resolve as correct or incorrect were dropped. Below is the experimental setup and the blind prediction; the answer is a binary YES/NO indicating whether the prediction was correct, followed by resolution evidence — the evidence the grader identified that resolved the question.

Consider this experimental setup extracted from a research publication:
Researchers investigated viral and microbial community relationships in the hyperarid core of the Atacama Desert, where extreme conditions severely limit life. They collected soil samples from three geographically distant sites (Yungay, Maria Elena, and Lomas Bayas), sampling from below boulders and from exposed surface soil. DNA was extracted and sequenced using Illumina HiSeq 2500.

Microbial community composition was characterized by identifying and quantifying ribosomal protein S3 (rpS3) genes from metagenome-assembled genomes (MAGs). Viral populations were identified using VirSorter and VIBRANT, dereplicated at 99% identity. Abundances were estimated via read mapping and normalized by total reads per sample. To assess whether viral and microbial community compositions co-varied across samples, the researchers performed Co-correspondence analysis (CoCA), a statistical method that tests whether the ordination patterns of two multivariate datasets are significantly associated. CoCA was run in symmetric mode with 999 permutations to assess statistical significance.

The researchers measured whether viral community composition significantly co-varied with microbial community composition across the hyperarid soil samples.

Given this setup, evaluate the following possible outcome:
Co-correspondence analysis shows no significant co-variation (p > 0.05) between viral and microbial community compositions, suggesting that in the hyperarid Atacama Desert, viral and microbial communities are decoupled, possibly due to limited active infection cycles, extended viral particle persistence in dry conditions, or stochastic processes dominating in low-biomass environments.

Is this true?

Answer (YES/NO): NO